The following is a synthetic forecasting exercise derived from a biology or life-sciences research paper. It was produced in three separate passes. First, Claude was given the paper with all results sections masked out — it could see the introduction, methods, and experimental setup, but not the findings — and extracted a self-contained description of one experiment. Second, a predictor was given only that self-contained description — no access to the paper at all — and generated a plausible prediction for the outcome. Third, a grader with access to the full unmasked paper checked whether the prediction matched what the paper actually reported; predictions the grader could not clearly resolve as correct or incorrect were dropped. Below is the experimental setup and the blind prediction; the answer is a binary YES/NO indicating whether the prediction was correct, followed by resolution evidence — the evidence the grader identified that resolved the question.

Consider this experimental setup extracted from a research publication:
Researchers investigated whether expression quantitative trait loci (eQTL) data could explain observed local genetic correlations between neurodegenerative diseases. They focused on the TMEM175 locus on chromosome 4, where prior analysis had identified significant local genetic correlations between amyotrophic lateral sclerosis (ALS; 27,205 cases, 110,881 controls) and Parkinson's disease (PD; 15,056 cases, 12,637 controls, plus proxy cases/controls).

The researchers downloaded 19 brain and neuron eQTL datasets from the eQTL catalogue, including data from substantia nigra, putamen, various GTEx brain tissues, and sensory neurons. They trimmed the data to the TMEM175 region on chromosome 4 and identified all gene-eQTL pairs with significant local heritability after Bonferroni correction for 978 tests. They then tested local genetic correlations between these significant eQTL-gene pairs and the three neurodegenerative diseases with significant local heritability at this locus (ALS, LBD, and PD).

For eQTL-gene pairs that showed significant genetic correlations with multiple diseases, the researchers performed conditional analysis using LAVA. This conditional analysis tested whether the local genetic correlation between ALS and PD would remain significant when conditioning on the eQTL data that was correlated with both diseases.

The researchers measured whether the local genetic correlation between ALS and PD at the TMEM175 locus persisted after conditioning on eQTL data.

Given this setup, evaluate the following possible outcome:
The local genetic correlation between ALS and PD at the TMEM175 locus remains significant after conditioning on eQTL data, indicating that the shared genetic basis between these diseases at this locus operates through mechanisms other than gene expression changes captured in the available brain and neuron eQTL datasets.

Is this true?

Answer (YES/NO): YES